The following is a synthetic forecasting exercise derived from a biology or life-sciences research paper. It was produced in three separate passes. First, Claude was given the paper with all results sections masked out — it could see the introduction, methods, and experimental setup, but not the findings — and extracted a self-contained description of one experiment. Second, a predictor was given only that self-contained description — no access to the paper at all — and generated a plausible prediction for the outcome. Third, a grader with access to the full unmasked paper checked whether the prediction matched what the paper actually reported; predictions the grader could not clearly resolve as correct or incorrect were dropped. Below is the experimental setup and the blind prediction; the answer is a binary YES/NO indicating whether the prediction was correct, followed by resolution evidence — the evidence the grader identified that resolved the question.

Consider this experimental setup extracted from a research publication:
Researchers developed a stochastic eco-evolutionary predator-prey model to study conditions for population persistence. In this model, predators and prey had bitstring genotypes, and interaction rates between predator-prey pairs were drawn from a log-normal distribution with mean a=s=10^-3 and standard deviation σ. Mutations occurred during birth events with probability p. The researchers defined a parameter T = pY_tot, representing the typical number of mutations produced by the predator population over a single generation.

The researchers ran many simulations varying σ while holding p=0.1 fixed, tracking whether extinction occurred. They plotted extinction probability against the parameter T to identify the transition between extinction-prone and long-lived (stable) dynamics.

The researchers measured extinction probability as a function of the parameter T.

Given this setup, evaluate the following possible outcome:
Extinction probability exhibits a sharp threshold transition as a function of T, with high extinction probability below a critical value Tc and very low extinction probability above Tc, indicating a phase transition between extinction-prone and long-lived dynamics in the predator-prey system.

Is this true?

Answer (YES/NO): YES